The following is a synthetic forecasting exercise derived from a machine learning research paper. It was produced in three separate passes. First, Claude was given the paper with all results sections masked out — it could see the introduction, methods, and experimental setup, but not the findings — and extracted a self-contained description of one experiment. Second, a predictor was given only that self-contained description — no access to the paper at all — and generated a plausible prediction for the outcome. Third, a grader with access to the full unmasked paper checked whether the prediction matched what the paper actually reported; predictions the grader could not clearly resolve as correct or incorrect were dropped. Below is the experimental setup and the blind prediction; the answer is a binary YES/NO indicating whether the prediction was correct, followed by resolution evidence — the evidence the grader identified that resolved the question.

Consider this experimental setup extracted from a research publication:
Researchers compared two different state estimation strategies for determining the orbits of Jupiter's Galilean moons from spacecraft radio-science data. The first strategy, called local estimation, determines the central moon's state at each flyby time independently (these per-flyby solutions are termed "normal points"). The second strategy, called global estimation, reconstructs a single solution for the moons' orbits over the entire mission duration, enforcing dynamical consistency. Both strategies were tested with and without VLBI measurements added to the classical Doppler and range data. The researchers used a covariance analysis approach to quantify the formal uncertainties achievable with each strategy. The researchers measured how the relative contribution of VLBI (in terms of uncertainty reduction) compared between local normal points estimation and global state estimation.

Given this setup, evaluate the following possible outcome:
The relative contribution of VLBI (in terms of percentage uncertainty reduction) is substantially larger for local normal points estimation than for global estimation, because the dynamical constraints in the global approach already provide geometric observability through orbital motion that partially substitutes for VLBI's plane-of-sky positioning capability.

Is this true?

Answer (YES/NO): YES